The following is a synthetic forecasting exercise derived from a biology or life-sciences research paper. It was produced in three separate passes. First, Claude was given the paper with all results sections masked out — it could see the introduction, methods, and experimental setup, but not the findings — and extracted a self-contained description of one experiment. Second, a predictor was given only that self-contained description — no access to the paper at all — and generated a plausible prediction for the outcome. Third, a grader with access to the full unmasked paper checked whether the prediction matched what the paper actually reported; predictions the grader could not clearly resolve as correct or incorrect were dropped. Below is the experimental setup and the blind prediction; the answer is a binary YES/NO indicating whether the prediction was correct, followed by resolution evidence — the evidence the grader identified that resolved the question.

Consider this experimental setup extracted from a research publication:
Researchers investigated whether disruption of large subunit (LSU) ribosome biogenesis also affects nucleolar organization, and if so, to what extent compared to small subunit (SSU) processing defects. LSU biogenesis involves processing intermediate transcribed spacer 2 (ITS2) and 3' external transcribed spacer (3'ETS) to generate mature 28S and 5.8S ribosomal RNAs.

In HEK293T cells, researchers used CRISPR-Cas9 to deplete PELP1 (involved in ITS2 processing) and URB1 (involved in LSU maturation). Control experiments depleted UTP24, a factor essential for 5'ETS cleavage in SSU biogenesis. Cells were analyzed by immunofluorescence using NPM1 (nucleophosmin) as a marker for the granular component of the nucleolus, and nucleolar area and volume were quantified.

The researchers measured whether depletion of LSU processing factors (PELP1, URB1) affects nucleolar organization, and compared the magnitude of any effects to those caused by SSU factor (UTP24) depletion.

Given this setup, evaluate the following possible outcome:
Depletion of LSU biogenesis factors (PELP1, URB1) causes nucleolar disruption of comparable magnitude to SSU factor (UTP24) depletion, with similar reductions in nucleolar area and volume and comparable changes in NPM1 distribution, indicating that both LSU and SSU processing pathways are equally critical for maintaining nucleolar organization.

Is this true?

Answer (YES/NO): NO